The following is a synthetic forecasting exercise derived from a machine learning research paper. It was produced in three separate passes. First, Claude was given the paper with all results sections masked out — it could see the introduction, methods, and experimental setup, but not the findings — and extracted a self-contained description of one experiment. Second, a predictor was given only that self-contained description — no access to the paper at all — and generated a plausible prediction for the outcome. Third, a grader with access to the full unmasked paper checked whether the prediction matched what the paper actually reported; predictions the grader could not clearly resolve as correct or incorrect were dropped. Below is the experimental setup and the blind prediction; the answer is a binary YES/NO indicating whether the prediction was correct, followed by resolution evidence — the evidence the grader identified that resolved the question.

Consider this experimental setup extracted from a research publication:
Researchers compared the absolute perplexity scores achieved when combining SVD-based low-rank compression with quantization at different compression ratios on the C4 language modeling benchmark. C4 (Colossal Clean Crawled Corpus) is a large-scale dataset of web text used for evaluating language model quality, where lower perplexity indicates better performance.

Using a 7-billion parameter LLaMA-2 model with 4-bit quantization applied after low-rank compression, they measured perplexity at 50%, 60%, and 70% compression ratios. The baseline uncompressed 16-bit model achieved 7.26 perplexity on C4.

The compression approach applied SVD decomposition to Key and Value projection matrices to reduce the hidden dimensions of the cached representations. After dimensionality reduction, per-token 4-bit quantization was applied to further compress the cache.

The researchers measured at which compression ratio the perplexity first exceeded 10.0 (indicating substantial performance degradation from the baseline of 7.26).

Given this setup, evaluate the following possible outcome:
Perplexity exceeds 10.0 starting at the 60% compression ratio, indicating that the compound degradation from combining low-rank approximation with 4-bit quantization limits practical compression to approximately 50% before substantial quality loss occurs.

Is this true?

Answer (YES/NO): NO